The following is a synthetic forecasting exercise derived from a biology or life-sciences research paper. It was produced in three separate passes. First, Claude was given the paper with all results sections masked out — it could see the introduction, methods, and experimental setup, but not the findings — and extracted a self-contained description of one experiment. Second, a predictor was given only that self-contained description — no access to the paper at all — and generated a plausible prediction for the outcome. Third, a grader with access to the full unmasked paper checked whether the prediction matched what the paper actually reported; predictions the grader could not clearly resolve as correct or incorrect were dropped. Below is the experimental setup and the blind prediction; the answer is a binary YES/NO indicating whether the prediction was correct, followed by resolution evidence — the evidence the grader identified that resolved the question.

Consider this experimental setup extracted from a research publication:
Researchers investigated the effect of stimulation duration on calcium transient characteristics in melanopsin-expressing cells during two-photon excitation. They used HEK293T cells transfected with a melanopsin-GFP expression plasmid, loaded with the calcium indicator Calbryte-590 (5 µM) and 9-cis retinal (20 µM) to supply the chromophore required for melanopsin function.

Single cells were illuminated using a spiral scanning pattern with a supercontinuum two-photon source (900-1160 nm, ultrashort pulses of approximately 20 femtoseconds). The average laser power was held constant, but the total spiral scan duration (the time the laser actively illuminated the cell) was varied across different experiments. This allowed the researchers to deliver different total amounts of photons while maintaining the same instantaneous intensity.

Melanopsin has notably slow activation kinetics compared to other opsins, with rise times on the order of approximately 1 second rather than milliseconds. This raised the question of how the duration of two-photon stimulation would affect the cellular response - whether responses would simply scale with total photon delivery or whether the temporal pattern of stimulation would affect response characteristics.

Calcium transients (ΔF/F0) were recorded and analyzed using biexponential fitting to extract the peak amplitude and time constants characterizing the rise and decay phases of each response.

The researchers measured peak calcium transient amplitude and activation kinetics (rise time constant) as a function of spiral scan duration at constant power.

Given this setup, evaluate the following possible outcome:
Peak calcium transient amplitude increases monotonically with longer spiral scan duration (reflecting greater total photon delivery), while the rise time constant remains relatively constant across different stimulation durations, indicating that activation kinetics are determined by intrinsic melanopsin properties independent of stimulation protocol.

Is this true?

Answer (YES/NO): NO